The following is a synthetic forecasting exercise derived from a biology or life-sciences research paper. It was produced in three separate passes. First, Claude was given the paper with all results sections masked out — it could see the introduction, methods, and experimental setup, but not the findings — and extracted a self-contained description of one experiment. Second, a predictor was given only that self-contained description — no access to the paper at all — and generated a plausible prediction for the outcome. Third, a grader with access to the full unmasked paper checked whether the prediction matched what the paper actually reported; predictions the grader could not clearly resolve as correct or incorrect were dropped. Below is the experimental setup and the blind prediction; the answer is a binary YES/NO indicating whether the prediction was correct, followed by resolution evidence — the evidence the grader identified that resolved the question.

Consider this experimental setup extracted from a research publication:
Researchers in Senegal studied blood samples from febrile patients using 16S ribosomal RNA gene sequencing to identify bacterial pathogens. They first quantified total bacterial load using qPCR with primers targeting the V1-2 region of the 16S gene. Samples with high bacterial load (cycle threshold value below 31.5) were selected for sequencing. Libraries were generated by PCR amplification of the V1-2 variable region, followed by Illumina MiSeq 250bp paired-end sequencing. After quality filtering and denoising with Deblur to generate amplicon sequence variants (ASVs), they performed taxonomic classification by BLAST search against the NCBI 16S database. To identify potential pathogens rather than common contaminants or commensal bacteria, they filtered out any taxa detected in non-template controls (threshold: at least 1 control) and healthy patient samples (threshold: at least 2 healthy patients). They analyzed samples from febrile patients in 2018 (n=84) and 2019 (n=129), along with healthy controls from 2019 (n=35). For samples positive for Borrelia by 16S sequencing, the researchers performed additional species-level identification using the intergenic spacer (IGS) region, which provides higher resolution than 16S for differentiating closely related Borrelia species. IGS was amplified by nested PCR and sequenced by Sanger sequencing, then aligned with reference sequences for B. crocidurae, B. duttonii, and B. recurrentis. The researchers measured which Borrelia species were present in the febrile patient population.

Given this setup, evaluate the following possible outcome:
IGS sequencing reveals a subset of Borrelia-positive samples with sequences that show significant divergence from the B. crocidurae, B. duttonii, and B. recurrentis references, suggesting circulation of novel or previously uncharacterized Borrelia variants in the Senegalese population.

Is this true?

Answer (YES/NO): NO